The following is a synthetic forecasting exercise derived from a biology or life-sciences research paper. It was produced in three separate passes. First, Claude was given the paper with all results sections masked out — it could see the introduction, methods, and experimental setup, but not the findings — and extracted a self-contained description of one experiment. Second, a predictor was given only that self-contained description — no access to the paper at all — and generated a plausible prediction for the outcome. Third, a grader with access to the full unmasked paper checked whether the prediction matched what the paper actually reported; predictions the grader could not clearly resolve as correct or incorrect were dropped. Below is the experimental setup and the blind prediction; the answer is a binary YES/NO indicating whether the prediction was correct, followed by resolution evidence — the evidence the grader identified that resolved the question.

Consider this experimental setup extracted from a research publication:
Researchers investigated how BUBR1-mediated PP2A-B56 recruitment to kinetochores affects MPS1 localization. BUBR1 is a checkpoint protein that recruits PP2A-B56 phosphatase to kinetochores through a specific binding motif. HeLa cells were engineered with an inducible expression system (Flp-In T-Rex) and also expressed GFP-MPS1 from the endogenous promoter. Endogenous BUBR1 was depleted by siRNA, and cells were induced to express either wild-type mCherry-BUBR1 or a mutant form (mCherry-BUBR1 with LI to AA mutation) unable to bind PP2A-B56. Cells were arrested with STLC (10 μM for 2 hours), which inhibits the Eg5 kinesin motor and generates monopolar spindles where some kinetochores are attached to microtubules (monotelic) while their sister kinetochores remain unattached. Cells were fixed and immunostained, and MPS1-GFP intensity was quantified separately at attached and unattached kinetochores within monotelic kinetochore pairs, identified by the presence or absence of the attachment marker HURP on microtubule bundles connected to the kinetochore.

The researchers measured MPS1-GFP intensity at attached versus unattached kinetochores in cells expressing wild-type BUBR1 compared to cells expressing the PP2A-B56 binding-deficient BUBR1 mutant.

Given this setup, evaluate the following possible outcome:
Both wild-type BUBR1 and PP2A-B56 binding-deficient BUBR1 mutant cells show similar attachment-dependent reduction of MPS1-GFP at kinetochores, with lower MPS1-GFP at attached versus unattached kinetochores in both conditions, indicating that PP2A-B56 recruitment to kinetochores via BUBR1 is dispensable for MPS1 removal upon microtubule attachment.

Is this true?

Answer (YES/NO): NO